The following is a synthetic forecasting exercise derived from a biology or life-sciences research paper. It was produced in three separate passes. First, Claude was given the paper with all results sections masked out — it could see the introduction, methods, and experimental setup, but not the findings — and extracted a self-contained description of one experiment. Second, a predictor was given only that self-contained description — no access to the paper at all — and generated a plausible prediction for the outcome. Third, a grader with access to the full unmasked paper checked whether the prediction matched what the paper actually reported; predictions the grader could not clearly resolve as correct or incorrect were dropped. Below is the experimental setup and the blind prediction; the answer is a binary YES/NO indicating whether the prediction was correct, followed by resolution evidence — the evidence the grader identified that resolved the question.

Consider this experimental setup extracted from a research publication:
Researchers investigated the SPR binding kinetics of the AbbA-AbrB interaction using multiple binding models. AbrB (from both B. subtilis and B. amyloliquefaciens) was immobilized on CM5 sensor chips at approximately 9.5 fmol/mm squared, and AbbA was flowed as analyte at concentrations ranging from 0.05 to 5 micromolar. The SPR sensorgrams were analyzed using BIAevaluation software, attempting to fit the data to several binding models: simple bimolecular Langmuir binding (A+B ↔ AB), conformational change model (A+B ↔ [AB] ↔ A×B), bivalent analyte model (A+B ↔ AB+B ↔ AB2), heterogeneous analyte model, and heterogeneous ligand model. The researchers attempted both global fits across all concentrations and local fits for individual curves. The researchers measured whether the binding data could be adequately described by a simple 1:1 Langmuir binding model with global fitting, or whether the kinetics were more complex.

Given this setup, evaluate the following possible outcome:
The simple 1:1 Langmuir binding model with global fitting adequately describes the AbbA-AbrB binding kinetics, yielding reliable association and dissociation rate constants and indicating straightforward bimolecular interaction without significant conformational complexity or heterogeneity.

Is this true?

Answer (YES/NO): NO